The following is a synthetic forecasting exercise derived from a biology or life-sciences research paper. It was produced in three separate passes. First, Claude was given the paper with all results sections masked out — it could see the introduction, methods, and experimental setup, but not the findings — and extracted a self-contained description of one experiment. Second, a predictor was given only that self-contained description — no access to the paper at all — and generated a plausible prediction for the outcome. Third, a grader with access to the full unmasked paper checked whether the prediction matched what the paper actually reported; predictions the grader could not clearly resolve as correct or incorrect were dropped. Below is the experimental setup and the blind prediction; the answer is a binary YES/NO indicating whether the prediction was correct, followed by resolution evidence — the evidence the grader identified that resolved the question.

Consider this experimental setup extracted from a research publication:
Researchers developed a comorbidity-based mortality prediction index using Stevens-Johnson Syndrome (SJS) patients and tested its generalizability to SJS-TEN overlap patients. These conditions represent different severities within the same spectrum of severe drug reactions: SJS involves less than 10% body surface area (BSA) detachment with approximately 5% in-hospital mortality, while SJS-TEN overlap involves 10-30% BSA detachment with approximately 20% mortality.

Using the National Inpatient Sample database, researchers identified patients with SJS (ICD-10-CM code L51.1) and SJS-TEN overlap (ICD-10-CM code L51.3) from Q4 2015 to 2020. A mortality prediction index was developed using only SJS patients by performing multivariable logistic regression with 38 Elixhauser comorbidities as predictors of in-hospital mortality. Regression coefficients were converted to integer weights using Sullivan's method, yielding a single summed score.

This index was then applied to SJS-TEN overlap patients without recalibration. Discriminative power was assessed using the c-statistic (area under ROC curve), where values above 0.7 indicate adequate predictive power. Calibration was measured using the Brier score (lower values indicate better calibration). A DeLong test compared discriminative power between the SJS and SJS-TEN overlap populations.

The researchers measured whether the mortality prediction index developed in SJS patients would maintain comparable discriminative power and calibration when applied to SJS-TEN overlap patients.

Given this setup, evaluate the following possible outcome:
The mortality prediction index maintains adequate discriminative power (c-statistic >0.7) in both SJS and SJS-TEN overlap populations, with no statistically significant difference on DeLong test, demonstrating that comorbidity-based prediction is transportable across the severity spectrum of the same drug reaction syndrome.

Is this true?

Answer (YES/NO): NO